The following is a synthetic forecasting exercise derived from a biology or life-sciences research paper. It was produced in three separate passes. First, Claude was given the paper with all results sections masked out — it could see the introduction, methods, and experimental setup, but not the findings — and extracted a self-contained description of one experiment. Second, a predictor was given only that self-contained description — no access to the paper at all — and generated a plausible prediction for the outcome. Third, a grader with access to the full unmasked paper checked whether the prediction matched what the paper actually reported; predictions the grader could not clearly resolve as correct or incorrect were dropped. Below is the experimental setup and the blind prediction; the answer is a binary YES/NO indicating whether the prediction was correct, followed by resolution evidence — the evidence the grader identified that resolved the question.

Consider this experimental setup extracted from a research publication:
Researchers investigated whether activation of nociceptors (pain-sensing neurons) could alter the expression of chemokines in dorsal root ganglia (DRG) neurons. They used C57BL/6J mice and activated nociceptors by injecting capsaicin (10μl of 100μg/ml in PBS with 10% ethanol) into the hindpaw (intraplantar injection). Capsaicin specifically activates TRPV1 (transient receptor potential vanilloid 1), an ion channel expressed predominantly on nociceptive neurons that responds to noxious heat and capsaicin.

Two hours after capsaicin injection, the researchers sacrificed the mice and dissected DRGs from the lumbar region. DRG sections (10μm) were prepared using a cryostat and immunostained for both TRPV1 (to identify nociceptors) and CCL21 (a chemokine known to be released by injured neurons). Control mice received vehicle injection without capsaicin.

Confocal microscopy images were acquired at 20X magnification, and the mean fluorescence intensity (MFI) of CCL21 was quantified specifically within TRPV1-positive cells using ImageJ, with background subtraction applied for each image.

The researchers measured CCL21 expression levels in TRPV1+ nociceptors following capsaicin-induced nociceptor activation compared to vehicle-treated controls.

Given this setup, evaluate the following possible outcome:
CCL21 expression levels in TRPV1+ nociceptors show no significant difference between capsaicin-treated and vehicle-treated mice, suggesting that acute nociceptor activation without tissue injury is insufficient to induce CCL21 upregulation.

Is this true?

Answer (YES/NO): NO